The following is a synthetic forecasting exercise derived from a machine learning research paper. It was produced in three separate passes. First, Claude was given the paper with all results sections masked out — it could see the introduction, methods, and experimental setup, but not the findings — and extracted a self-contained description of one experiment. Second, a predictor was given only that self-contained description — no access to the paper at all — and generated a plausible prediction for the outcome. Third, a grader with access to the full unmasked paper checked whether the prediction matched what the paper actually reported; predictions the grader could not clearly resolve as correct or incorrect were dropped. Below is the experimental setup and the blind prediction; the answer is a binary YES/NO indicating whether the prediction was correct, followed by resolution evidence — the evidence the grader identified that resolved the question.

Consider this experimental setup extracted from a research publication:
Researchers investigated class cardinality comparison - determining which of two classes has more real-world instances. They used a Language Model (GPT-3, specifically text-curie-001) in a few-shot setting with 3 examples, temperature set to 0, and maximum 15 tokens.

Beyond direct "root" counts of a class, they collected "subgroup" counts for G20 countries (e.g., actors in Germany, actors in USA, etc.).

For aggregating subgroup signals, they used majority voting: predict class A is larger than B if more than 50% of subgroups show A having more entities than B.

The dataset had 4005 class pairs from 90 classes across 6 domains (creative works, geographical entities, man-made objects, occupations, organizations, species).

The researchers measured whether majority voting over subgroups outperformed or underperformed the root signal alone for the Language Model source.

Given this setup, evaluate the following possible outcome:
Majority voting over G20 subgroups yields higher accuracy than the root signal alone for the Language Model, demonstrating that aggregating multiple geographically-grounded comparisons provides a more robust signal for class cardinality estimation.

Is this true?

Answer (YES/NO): YES